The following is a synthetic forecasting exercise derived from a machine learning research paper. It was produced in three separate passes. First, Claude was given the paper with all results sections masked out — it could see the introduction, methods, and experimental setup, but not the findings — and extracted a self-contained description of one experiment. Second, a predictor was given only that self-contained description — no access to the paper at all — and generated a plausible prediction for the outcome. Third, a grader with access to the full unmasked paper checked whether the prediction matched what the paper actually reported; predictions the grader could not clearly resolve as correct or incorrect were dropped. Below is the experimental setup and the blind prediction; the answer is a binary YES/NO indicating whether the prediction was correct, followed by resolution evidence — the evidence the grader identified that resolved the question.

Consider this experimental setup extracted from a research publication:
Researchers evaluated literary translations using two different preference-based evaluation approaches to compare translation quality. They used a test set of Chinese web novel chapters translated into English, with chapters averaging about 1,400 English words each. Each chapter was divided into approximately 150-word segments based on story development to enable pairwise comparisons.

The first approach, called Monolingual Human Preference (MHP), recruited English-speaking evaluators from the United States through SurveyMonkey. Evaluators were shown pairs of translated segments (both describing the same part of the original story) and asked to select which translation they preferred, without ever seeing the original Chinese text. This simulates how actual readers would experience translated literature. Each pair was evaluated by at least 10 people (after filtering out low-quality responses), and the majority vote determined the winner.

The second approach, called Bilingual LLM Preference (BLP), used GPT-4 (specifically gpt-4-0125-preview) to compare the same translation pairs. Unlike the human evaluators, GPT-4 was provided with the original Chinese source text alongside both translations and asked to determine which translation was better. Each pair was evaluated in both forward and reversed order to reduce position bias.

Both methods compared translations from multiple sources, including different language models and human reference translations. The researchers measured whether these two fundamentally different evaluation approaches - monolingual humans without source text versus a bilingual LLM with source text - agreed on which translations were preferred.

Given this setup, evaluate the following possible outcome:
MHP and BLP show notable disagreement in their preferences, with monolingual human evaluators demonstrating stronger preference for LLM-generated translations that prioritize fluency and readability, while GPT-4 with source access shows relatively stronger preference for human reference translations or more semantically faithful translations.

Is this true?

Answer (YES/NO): NO